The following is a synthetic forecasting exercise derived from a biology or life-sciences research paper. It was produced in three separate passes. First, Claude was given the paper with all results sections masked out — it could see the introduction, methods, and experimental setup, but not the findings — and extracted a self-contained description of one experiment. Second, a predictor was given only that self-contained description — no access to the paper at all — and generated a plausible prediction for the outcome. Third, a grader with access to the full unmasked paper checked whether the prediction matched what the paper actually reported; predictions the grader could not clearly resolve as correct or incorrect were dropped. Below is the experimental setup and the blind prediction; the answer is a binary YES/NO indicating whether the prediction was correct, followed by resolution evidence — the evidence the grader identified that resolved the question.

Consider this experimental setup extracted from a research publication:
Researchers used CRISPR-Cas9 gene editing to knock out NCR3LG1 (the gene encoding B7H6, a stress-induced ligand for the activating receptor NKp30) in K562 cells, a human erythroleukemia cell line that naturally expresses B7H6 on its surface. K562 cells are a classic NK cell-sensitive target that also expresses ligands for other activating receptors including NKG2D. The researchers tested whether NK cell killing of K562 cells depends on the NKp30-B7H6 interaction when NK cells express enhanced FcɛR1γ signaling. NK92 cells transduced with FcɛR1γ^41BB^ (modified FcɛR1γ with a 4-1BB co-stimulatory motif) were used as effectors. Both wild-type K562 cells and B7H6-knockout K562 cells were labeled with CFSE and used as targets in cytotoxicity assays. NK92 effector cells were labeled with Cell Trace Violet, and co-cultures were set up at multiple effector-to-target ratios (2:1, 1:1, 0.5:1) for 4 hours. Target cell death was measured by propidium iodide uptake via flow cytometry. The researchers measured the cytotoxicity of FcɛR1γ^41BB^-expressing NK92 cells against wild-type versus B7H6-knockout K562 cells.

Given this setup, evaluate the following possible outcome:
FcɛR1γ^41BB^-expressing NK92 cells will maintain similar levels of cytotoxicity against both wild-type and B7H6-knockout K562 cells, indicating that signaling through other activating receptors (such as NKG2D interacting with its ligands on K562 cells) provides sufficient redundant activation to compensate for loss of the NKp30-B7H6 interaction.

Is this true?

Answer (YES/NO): NO